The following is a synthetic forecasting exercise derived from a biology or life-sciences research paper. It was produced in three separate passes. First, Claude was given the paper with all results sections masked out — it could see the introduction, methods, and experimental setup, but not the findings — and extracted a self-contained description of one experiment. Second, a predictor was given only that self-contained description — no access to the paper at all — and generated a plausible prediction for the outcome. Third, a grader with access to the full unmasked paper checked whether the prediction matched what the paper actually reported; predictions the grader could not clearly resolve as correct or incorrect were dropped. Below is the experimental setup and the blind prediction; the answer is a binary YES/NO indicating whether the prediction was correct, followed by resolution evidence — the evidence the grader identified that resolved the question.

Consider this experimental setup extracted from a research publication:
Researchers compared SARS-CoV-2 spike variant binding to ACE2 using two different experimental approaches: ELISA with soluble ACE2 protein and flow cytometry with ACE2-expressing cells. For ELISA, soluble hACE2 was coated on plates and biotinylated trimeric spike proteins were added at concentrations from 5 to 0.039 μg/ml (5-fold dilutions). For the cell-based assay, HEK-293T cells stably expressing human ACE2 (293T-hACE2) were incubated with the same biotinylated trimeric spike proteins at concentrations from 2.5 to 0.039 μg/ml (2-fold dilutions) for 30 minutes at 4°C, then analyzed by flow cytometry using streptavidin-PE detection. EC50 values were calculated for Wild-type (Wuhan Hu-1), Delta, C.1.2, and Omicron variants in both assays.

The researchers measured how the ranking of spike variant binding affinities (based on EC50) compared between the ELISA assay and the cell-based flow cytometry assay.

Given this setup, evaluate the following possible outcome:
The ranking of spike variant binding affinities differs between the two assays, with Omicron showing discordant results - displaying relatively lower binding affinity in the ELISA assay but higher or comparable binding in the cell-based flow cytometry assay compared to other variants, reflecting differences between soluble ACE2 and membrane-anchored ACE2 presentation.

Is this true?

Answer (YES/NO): NO